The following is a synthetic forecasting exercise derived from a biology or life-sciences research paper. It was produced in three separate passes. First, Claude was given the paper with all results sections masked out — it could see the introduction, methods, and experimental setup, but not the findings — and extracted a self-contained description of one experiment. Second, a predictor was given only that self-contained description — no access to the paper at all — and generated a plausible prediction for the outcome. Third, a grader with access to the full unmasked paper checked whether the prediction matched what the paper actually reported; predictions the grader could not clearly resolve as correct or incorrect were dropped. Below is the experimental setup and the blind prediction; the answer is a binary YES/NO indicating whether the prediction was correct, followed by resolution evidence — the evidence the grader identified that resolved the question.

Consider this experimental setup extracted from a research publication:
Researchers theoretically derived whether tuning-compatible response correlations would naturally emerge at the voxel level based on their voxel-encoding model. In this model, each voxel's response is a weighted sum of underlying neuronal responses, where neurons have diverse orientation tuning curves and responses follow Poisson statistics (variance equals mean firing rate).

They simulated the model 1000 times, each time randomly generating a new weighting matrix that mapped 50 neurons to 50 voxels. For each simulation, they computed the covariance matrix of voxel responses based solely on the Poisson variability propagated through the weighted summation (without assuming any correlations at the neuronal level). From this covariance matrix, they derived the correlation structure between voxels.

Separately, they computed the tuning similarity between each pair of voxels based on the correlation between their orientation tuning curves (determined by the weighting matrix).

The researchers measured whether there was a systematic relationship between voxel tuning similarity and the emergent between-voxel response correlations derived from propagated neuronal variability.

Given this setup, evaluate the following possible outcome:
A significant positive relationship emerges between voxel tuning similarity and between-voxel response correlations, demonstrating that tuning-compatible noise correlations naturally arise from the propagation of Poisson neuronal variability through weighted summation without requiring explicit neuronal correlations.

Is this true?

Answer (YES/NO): YES